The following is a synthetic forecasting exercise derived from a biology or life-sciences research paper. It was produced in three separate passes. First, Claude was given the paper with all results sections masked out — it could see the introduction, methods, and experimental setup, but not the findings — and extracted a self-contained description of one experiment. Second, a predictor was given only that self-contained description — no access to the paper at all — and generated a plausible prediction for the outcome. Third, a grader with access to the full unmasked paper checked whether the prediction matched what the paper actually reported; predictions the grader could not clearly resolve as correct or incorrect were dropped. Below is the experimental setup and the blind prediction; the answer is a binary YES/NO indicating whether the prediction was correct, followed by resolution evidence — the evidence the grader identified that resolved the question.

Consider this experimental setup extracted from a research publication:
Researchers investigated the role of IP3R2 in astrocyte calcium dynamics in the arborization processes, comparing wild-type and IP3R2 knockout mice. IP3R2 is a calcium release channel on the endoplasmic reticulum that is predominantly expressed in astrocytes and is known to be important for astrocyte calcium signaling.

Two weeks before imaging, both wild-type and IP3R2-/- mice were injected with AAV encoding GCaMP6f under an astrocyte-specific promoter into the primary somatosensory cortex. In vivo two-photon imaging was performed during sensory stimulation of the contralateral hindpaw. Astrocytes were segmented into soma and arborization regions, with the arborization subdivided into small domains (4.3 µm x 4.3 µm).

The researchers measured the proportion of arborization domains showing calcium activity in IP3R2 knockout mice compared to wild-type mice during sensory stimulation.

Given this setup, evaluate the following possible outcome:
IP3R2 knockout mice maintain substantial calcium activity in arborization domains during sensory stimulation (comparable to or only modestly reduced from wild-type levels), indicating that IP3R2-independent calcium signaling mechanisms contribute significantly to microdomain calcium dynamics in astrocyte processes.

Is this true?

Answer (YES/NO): NO